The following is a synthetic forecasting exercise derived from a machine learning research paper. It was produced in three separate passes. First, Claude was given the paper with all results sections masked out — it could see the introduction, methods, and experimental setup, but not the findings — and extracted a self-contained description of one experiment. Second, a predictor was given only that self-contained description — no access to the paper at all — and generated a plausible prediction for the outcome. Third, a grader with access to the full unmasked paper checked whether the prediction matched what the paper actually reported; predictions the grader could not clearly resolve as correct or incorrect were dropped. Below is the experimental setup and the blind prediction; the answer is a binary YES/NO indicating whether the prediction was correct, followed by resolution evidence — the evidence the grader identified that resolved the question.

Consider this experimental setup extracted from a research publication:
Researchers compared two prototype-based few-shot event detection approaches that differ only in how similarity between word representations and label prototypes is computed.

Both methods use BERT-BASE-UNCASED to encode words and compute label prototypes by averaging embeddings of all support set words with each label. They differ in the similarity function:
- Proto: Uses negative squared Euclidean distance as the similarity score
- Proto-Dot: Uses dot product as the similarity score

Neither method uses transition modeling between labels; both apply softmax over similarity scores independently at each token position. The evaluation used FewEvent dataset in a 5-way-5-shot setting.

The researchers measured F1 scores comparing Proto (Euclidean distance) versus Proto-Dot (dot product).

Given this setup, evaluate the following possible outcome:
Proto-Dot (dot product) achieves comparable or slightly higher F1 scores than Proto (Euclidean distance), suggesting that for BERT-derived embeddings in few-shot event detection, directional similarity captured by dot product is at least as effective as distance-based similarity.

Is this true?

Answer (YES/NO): NO